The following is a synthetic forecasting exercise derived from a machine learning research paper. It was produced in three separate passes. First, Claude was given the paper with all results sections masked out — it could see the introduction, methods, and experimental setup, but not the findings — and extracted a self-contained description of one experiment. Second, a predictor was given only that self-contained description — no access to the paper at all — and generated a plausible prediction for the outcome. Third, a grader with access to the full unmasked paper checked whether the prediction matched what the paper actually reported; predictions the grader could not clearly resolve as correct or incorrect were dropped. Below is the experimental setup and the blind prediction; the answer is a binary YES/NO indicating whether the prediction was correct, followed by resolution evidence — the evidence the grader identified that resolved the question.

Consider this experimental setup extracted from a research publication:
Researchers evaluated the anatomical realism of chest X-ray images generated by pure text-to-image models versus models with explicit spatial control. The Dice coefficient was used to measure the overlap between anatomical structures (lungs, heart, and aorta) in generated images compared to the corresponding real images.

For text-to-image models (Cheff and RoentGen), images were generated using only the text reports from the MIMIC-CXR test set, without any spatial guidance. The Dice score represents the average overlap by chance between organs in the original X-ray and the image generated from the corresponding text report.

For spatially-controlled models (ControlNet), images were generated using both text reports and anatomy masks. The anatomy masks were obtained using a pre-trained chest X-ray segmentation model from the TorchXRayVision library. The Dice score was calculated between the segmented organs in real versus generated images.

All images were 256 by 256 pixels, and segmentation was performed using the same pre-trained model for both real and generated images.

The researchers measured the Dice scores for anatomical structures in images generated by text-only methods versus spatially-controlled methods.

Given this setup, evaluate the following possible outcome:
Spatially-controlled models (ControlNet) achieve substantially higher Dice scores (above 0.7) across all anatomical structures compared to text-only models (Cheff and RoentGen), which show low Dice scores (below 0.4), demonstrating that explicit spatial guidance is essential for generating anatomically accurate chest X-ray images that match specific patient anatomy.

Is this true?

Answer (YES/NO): NO